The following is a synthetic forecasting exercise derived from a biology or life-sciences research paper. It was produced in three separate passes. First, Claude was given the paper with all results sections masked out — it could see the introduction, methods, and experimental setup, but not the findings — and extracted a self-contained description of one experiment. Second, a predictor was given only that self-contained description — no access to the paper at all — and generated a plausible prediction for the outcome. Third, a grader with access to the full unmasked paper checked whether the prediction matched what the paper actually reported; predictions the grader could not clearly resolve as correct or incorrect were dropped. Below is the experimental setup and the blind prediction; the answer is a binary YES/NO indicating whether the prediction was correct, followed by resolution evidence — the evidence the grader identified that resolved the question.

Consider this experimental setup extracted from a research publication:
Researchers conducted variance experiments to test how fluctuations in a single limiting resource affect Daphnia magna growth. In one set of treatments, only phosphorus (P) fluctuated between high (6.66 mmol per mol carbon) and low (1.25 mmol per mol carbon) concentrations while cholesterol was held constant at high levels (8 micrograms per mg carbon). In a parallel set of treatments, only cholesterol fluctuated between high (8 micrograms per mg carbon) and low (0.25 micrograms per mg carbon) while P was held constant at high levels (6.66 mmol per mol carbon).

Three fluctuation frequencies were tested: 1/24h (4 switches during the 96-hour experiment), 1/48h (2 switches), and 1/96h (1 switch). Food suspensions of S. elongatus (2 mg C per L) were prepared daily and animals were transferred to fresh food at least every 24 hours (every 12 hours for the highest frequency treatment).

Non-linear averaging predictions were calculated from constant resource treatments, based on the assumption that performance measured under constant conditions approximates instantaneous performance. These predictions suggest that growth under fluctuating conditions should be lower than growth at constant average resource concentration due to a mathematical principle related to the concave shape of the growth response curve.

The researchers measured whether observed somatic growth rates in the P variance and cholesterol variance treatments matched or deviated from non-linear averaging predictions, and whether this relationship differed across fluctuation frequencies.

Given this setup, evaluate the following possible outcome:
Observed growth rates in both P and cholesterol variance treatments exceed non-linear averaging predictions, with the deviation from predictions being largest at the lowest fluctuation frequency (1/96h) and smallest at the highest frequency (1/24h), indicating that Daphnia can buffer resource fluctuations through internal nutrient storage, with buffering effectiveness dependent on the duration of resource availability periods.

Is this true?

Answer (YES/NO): NO